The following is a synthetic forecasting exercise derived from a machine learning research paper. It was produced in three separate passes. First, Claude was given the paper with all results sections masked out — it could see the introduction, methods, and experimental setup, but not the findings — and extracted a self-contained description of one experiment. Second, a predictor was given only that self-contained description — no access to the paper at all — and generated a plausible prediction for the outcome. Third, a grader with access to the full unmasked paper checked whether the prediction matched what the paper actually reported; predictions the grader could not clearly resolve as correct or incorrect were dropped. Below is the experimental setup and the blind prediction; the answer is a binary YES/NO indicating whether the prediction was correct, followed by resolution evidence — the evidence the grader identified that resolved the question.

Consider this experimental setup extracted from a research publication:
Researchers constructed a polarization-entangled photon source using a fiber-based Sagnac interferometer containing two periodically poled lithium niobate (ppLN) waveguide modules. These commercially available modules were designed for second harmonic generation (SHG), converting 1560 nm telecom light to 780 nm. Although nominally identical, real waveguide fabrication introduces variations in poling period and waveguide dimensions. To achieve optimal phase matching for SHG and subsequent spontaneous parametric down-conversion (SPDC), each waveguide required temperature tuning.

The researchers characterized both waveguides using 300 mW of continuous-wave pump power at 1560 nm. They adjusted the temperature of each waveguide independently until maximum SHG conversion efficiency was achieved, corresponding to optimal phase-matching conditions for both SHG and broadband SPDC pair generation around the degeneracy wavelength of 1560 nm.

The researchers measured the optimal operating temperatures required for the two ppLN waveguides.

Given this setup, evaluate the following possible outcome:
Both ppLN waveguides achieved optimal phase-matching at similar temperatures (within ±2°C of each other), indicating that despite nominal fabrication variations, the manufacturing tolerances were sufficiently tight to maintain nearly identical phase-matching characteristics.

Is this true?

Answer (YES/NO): NO